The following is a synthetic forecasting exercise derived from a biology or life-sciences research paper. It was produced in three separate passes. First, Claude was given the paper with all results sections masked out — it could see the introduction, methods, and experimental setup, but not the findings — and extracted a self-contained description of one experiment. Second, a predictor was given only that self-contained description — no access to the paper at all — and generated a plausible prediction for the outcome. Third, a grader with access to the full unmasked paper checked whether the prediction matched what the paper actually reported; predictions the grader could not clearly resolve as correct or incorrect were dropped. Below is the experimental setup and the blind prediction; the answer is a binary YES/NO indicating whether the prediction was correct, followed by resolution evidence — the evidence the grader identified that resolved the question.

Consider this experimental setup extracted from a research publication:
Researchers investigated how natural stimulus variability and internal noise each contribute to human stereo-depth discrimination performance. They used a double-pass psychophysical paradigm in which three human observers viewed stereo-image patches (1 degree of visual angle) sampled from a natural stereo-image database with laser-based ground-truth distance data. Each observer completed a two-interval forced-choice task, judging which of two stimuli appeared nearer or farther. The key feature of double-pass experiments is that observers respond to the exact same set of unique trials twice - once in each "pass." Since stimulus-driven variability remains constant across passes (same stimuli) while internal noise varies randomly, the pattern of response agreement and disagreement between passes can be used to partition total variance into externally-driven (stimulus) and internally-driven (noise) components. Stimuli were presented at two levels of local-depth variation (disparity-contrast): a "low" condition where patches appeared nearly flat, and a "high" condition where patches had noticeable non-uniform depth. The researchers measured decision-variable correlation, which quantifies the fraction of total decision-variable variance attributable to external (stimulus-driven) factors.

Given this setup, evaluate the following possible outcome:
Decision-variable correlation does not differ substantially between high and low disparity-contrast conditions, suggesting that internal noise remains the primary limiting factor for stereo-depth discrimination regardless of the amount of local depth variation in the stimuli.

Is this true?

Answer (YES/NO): NO